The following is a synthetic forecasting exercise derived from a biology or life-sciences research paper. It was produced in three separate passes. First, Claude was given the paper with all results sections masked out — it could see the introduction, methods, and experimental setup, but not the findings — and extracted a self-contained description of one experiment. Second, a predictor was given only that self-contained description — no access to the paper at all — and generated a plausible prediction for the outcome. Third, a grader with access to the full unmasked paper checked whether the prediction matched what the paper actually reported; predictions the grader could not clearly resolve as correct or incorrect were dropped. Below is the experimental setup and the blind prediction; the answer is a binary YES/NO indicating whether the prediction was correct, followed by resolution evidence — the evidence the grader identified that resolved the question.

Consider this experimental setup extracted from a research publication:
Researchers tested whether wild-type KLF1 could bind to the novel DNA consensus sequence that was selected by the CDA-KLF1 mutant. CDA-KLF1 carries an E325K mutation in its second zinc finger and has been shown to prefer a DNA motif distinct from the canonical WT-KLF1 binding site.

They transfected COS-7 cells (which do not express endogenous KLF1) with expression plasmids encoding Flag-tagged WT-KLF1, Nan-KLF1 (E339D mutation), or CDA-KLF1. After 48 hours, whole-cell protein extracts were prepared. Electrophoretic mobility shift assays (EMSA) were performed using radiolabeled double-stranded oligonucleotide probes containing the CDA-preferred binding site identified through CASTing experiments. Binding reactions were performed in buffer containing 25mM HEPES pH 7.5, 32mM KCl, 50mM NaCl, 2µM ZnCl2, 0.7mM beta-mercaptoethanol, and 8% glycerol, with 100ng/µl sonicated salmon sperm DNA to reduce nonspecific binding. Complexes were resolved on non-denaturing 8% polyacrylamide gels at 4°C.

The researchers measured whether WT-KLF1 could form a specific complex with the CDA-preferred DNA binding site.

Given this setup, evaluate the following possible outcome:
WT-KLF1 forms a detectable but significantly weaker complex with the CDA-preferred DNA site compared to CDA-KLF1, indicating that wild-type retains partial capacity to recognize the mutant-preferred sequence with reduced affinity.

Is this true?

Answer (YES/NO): NO